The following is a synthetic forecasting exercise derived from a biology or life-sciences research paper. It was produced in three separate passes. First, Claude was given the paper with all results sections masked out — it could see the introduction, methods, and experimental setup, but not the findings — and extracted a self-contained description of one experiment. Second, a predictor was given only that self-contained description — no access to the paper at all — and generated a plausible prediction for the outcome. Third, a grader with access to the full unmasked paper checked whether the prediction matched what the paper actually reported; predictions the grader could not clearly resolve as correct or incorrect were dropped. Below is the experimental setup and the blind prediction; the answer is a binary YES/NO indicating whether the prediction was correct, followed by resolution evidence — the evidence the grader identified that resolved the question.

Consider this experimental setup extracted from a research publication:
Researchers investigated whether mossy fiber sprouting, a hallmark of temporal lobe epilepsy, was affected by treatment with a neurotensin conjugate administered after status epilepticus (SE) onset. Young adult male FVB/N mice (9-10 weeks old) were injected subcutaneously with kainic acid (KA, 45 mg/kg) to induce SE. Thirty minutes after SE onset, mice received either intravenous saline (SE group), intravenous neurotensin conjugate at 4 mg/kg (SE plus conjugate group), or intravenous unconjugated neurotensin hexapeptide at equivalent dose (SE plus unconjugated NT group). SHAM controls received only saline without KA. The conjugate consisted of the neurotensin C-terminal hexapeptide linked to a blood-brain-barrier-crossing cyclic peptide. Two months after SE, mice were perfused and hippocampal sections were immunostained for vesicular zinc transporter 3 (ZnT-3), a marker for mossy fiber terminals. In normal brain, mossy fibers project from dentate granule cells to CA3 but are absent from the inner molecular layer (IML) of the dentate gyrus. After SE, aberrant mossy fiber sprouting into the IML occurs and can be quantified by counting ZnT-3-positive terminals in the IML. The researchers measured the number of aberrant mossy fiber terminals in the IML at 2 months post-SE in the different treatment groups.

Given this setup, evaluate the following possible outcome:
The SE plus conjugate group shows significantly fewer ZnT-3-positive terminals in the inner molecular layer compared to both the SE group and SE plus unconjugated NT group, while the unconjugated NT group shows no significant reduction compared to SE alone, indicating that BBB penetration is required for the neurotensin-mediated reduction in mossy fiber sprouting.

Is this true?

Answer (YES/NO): YES